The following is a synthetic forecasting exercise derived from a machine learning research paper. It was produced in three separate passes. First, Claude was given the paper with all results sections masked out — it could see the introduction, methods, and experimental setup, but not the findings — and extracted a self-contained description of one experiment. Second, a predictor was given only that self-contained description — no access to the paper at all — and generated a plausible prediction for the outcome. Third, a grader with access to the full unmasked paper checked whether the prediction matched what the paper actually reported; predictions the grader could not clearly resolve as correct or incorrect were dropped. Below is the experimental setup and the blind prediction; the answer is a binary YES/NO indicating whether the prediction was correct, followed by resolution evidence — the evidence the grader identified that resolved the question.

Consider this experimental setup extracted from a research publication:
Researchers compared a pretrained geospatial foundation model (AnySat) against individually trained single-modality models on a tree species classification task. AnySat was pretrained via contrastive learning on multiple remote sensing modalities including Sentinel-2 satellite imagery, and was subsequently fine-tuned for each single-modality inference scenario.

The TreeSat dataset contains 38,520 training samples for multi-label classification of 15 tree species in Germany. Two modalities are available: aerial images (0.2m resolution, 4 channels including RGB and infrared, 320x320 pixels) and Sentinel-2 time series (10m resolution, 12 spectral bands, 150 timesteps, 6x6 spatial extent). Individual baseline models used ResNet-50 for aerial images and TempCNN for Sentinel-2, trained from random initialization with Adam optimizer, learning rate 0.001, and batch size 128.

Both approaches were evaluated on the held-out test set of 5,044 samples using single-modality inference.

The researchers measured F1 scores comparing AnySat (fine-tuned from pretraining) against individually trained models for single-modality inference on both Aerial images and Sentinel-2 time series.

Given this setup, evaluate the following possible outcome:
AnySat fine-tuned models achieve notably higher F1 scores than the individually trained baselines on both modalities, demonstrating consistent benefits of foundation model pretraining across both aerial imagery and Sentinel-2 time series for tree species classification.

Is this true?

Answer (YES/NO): NO